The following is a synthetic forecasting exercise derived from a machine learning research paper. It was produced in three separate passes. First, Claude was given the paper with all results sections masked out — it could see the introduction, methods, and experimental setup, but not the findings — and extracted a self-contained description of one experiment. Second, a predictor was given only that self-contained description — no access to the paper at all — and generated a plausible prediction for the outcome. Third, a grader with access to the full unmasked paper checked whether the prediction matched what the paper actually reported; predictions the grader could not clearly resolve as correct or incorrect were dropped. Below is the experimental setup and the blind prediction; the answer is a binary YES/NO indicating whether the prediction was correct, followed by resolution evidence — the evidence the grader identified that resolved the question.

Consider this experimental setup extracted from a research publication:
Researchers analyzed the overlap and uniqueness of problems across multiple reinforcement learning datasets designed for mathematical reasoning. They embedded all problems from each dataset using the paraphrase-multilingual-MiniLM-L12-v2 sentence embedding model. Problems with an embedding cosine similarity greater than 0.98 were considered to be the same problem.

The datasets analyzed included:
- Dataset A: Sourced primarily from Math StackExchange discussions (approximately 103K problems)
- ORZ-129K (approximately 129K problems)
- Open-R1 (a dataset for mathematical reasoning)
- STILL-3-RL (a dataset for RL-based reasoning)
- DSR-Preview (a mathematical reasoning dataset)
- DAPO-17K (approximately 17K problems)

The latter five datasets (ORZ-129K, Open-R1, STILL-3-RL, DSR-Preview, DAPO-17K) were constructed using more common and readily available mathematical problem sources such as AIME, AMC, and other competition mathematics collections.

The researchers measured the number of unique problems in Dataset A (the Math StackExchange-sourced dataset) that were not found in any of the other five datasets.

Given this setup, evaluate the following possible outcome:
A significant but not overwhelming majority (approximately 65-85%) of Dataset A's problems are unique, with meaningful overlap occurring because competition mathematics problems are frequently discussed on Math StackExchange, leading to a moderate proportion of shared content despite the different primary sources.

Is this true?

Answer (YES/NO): YES